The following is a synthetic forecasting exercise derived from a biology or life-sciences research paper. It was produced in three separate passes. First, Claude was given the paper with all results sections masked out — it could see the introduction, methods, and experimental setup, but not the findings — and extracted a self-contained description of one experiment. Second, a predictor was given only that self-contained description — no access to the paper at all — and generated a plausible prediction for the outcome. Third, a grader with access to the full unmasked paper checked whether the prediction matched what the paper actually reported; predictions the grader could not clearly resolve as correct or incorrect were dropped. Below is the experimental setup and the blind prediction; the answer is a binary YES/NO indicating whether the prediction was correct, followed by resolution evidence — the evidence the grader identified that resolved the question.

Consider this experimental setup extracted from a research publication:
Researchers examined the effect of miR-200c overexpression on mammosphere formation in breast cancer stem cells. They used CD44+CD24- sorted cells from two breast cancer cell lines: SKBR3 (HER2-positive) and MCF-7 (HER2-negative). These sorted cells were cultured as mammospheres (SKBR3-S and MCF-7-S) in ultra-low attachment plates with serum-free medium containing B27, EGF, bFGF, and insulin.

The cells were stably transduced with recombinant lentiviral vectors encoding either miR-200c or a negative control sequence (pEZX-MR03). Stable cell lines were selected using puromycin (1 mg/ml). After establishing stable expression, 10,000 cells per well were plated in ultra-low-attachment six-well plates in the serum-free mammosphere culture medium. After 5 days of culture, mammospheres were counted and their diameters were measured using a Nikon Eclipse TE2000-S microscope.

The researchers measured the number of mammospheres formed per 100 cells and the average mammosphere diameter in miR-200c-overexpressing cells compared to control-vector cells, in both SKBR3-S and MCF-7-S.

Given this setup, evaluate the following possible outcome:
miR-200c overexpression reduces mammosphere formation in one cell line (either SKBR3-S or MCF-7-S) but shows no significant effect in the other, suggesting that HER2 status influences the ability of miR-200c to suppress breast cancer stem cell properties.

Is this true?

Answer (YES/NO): YES